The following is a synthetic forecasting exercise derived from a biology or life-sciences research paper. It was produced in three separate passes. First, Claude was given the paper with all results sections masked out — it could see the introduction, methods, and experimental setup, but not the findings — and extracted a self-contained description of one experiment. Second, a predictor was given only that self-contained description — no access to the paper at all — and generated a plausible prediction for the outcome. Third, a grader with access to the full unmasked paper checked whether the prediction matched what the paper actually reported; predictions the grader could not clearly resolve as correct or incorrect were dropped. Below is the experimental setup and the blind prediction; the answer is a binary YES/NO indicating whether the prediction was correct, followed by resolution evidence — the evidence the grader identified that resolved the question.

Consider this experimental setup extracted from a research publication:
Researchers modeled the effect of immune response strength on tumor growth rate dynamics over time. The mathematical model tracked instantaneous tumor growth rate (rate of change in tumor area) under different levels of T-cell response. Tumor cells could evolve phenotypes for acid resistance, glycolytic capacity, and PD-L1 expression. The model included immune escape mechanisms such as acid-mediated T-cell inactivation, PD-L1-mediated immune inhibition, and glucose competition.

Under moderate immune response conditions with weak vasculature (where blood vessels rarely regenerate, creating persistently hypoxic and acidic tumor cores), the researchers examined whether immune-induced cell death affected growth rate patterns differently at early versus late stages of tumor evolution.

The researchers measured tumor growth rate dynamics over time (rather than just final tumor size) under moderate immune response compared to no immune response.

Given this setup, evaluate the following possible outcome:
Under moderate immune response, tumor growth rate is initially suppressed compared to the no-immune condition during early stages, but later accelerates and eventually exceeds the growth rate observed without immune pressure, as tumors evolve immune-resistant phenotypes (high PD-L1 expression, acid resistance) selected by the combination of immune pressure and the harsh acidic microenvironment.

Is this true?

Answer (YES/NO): NO